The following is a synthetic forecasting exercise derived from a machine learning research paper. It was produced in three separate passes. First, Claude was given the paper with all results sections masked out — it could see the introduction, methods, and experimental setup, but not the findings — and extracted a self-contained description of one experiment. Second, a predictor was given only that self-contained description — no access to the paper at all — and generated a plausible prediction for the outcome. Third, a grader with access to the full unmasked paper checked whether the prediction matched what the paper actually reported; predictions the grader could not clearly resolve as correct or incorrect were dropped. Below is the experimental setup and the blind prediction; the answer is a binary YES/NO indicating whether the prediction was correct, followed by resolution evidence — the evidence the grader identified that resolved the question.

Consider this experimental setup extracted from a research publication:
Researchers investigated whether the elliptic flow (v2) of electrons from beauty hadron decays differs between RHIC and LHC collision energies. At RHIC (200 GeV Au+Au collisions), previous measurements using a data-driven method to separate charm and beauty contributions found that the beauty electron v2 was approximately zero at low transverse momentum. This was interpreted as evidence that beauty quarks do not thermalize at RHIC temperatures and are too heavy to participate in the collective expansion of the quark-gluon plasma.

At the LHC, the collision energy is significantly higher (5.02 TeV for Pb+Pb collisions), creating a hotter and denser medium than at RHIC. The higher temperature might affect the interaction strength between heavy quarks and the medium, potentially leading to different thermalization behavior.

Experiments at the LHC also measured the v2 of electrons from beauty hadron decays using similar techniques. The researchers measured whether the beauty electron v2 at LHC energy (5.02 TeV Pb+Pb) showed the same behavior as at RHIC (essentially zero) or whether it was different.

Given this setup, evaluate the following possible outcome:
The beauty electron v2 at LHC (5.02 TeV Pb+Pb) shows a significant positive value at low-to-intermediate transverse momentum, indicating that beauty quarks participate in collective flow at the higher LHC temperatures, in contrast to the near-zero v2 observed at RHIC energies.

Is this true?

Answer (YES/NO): YES